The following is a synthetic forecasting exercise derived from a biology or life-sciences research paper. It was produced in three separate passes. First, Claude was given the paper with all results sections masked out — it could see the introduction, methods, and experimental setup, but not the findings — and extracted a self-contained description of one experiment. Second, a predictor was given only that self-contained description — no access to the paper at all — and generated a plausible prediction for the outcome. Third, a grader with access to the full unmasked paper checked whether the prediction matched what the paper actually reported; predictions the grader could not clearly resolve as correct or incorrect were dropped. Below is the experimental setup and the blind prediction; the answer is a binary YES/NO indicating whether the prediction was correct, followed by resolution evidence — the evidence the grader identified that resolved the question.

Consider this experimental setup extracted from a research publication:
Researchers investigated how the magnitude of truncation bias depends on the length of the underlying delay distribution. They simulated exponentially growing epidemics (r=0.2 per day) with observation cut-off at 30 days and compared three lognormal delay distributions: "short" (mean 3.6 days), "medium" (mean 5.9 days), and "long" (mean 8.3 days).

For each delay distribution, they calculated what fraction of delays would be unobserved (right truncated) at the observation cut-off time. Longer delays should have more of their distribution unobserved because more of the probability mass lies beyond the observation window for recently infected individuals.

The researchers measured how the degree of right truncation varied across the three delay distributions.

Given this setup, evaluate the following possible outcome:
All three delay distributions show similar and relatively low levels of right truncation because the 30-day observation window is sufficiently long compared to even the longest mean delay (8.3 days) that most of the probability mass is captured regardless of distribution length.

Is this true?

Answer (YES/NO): NO